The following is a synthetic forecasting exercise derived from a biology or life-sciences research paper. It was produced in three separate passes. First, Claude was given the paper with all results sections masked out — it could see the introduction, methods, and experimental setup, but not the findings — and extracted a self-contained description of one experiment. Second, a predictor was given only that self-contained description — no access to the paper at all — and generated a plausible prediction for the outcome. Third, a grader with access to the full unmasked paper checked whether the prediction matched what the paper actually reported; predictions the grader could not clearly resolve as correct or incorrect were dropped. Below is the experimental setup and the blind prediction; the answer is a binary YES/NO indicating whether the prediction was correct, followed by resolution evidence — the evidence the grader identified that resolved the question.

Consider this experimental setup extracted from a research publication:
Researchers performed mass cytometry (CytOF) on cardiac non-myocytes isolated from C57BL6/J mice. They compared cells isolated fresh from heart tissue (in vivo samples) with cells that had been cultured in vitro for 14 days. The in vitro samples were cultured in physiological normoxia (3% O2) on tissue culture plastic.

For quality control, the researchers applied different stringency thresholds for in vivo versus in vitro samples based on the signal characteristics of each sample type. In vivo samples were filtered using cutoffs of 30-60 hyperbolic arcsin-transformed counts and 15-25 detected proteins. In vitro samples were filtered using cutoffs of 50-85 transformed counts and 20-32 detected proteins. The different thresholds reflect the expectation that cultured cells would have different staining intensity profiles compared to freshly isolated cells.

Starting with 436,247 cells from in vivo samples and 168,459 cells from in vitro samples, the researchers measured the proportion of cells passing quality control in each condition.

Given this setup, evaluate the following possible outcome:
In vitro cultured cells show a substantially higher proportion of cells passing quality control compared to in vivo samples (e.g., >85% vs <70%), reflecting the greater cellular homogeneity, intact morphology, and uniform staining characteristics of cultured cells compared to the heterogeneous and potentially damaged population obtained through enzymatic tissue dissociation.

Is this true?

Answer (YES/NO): NO